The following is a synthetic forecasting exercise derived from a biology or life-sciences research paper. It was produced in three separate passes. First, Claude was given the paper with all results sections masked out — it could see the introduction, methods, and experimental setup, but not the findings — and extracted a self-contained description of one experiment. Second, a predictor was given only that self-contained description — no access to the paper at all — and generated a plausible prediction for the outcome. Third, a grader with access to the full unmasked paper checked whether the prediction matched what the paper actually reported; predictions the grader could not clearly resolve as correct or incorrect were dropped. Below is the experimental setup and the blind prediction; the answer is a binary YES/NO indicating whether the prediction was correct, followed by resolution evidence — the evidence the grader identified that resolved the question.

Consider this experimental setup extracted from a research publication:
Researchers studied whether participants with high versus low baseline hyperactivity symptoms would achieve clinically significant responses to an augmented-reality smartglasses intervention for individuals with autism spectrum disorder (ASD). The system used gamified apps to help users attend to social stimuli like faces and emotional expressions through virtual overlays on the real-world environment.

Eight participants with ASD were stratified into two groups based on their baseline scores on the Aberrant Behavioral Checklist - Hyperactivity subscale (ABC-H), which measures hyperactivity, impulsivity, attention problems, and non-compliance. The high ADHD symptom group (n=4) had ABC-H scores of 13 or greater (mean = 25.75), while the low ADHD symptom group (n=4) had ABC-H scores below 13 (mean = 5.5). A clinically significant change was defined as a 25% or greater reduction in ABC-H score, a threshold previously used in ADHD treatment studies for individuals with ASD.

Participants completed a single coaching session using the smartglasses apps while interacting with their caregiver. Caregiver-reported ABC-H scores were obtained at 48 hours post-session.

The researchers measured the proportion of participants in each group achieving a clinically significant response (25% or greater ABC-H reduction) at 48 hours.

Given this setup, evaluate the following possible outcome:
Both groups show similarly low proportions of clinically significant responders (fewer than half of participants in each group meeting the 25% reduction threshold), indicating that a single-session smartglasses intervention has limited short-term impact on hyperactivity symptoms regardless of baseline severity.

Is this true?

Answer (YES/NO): NO